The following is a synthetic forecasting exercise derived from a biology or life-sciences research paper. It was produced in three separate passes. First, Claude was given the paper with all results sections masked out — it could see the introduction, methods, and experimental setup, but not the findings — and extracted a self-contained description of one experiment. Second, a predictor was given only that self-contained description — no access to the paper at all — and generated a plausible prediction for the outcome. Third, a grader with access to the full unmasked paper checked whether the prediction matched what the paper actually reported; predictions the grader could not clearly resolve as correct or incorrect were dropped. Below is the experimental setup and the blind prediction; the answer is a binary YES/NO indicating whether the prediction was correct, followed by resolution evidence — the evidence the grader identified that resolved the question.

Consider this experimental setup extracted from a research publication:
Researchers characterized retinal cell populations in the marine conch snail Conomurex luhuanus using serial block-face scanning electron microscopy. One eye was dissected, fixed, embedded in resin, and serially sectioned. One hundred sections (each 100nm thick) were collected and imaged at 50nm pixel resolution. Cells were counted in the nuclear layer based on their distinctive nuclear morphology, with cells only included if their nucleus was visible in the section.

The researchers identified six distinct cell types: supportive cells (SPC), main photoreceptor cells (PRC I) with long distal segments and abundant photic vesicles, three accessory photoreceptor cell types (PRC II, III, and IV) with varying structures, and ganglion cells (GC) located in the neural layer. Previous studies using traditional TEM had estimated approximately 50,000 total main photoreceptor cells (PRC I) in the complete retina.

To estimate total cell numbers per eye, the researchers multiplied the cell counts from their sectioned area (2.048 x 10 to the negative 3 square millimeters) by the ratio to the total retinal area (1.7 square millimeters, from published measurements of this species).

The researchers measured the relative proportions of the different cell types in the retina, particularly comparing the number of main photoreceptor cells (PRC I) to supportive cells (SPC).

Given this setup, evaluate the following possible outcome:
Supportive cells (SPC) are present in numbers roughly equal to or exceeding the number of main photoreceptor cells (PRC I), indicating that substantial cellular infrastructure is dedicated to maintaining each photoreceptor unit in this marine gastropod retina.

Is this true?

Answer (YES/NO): YES